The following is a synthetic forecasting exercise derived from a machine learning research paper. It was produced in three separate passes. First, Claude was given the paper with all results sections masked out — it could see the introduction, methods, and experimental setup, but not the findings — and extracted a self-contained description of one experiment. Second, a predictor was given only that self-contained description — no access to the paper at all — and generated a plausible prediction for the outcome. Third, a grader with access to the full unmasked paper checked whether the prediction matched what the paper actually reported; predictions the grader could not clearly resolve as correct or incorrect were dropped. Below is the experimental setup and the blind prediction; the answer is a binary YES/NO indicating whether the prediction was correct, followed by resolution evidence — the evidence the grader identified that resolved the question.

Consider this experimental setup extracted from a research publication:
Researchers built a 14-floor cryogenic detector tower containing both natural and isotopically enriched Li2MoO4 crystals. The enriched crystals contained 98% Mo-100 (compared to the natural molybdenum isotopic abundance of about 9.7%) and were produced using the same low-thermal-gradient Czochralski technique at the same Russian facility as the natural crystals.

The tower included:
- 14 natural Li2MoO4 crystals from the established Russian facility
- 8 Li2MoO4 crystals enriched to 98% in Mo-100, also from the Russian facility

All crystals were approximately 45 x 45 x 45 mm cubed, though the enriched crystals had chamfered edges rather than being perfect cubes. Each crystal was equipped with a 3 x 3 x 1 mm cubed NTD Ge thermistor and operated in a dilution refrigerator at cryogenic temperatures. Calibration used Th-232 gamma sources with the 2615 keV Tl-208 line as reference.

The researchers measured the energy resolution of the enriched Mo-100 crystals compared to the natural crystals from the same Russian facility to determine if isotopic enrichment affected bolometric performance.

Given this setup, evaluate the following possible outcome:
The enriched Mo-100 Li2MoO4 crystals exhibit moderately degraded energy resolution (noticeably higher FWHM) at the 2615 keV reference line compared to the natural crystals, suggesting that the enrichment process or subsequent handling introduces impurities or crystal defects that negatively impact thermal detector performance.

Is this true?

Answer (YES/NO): NO